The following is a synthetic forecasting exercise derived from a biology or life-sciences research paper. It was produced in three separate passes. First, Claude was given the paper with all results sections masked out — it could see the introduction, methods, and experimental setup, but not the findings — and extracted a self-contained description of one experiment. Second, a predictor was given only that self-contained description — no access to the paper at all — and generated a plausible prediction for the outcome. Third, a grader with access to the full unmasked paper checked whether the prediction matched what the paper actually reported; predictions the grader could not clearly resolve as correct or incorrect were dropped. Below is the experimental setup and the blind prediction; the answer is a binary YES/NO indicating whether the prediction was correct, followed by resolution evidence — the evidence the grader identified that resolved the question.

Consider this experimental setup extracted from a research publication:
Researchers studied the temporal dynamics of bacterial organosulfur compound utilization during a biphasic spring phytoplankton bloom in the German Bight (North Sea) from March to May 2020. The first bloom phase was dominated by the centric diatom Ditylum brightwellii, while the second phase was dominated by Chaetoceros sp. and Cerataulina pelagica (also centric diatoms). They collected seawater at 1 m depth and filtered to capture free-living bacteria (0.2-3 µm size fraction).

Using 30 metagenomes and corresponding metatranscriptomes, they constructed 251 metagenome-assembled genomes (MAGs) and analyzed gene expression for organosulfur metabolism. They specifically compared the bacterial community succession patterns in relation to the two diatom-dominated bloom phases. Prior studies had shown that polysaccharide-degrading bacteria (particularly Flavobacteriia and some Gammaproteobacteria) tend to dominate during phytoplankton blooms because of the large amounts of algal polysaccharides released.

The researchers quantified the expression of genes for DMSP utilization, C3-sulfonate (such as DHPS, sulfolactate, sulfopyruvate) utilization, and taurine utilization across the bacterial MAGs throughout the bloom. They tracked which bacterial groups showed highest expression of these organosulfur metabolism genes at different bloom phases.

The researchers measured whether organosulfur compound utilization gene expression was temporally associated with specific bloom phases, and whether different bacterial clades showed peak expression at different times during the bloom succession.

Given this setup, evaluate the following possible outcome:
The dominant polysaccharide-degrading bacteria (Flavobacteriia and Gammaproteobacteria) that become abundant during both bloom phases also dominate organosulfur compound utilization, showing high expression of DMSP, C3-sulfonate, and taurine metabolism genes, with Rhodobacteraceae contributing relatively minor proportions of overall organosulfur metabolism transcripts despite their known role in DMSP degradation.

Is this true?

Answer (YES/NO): NO